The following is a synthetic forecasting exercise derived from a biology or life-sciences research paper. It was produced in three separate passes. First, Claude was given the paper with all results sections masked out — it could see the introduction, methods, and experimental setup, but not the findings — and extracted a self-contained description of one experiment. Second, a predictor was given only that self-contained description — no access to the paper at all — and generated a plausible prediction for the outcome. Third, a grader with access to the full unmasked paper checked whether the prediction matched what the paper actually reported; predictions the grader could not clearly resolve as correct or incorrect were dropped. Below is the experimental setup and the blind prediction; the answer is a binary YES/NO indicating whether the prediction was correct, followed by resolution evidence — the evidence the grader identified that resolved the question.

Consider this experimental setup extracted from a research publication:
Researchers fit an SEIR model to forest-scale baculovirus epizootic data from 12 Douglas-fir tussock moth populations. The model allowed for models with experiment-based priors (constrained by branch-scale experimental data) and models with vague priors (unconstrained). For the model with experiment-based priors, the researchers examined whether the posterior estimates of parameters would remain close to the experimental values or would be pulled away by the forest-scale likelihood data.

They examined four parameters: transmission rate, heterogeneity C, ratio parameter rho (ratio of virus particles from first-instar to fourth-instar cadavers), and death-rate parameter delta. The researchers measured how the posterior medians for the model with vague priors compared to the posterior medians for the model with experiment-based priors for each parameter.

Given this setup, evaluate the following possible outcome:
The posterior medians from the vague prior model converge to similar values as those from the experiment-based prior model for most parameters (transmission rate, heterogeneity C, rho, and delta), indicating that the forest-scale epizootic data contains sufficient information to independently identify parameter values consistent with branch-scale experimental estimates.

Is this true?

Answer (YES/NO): NO